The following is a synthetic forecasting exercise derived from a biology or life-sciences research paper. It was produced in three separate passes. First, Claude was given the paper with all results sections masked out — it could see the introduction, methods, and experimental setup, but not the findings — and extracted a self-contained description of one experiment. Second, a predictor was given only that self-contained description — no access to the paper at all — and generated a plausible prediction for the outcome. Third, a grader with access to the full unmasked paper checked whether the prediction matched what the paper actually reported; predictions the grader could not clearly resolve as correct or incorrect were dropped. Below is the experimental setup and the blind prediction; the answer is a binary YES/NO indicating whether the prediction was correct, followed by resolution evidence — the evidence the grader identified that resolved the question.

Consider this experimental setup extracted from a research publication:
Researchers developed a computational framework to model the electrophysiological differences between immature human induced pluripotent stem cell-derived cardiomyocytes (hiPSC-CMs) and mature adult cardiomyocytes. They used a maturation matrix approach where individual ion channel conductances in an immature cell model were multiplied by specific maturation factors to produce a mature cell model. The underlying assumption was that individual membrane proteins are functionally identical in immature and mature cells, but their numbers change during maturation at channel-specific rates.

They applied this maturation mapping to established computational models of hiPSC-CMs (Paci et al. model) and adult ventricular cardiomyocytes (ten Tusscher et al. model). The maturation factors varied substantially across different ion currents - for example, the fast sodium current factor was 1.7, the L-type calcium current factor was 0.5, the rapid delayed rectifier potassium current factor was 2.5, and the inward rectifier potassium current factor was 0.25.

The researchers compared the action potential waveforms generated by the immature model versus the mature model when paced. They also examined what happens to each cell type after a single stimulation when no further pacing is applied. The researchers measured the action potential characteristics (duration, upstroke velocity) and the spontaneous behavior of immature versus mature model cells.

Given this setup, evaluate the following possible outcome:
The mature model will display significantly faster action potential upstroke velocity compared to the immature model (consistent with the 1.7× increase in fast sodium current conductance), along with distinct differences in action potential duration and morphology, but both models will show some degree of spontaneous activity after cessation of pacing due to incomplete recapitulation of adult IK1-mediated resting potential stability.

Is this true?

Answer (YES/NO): NO